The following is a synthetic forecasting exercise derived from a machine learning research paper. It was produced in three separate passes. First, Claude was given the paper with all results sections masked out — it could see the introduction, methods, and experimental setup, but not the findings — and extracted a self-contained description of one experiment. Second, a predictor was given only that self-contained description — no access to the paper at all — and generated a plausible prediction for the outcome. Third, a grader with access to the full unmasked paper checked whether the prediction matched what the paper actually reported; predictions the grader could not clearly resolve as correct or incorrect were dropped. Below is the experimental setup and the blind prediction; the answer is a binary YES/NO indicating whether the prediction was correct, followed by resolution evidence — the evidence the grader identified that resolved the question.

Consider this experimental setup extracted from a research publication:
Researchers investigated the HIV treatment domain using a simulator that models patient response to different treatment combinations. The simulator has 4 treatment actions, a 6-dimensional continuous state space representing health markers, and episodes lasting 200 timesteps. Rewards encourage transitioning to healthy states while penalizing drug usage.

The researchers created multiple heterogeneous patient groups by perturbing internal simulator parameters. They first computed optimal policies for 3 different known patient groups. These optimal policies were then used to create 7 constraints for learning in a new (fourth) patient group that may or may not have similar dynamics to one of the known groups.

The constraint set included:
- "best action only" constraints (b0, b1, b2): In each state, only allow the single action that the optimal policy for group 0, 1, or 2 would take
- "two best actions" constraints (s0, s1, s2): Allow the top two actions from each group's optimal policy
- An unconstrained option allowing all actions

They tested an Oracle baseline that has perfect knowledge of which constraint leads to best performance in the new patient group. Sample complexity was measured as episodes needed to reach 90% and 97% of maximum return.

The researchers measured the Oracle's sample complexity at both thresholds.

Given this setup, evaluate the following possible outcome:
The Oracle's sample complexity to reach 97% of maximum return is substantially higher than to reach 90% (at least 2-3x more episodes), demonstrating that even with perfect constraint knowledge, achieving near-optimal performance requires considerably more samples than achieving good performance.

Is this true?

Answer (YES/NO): NO